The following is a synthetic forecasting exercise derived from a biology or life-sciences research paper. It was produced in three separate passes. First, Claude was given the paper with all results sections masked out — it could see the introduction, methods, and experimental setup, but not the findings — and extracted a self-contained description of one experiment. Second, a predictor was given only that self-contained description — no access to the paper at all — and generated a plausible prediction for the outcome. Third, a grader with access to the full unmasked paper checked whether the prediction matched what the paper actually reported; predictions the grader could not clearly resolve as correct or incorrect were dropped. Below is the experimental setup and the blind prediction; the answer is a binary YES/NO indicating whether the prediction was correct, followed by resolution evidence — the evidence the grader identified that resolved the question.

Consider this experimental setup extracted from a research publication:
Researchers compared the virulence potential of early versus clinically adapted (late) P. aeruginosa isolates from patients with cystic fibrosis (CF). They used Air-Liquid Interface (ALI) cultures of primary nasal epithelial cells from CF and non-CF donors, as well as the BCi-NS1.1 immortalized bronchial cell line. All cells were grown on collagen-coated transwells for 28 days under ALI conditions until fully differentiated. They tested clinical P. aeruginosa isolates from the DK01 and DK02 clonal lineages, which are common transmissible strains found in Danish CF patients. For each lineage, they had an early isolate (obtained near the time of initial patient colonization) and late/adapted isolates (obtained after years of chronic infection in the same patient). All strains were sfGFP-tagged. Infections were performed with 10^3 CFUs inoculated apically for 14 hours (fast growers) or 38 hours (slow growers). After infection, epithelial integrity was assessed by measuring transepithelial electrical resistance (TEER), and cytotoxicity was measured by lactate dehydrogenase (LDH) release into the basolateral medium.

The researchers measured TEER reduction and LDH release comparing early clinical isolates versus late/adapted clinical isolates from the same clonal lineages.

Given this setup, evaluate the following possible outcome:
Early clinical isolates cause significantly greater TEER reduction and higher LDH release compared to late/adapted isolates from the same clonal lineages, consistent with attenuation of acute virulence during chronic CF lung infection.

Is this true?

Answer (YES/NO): YES